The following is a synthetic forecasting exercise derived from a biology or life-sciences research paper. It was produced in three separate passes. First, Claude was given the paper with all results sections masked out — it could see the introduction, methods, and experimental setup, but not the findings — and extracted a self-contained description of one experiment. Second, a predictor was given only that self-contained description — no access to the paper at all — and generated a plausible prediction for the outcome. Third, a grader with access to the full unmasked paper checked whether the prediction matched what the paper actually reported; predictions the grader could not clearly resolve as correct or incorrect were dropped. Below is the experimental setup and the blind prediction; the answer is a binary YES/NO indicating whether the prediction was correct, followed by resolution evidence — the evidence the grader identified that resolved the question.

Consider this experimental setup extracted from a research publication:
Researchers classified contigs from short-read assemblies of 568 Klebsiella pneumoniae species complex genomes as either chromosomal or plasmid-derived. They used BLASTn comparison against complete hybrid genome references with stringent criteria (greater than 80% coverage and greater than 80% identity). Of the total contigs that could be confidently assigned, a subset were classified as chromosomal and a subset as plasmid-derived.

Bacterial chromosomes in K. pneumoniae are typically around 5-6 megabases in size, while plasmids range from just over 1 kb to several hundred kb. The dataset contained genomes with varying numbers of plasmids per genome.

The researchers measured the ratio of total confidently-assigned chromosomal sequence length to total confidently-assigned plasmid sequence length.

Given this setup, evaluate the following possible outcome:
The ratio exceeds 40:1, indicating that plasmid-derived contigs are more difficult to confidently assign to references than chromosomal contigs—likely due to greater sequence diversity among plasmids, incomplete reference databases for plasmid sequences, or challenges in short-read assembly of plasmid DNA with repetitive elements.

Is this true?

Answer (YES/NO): NO